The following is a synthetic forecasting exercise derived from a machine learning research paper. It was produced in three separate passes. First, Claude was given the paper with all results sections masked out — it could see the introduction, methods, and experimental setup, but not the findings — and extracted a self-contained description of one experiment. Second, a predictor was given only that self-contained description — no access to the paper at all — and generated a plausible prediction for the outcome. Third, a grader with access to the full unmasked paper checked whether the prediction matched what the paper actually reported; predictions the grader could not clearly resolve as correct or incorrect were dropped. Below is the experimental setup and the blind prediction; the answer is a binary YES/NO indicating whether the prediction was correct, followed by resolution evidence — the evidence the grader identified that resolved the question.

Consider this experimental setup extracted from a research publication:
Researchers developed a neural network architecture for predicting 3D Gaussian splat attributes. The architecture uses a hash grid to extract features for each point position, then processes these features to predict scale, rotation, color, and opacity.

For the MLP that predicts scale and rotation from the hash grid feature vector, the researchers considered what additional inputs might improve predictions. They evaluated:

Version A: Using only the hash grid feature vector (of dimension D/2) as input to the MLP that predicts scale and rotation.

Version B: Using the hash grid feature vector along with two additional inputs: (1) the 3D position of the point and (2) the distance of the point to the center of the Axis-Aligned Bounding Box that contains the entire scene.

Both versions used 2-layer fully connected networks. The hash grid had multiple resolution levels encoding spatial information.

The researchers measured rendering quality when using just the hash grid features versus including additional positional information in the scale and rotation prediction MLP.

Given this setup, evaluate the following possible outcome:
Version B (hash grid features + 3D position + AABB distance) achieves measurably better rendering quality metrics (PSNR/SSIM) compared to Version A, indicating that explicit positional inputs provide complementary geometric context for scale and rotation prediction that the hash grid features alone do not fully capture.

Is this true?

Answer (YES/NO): YES